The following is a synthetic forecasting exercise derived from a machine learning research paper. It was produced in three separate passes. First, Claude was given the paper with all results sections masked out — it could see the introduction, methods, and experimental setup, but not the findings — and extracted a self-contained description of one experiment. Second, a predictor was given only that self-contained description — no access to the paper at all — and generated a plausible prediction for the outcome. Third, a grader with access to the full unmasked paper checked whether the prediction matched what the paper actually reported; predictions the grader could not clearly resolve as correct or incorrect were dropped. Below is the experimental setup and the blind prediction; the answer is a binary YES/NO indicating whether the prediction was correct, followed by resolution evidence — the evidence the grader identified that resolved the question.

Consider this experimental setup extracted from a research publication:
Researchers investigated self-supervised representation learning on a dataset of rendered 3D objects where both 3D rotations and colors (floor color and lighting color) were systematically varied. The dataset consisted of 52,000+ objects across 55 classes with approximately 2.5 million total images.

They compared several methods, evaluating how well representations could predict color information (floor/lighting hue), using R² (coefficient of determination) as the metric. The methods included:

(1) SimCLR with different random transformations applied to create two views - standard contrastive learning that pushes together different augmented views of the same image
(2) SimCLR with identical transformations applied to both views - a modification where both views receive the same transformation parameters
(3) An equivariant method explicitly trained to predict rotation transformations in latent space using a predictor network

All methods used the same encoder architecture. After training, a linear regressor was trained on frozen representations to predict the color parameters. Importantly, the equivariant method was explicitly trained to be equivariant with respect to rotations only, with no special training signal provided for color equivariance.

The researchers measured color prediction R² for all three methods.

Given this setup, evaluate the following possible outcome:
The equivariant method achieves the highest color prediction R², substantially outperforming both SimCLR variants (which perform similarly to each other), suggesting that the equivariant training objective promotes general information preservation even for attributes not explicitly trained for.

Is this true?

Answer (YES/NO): NO